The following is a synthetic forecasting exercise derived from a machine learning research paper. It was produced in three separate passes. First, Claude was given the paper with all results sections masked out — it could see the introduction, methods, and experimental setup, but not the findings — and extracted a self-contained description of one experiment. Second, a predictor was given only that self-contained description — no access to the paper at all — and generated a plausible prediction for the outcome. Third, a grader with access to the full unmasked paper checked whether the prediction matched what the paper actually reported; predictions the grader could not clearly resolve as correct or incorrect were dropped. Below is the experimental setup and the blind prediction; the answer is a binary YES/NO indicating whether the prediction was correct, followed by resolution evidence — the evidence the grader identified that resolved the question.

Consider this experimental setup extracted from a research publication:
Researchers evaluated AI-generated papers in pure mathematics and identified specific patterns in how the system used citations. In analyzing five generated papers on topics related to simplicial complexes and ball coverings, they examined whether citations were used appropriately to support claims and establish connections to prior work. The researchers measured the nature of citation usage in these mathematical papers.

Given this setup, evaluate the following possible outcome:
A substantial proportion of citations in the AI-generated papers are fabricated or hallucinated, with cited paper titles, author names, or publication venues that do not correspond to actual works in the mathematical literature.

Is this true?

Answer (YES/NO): NO